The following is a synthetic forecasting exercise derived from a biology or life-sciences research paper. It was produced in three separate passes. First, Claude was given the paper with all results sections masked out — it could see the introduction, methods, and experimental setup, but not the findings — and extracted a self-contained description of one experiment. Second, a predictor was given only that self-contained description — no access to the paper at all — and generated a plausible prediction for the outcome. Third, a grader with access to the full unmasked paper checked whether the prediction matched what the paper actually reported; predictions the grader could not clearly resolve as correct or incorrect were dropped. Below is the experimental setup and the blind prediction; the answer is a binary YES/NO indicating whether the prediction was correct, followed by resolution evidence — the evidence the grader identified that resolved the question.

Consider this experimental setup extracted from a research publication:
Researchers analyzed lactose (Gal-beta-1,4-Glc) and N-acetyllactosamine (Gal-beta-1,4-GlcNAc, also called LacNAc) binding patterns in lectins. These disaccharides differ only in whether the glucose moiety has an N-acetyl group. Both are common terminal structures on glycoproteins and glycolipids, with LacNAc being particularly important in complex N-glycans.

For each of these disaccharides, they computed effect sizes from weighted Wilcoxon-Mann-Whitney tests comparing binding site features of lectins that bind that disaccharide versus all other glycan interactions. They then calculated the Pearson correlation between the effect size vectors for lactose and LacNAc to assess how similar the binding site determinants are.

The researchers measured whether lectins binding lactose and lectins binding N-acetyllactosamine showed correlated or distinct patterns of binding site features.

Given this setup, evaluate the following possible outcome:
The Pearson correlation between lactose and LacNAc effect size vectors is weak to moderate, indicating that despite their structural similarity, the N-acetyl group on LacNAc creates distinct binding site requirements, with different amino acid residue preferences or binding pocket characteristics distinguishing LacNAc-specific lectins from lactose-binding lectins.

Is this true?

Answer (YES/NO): NO